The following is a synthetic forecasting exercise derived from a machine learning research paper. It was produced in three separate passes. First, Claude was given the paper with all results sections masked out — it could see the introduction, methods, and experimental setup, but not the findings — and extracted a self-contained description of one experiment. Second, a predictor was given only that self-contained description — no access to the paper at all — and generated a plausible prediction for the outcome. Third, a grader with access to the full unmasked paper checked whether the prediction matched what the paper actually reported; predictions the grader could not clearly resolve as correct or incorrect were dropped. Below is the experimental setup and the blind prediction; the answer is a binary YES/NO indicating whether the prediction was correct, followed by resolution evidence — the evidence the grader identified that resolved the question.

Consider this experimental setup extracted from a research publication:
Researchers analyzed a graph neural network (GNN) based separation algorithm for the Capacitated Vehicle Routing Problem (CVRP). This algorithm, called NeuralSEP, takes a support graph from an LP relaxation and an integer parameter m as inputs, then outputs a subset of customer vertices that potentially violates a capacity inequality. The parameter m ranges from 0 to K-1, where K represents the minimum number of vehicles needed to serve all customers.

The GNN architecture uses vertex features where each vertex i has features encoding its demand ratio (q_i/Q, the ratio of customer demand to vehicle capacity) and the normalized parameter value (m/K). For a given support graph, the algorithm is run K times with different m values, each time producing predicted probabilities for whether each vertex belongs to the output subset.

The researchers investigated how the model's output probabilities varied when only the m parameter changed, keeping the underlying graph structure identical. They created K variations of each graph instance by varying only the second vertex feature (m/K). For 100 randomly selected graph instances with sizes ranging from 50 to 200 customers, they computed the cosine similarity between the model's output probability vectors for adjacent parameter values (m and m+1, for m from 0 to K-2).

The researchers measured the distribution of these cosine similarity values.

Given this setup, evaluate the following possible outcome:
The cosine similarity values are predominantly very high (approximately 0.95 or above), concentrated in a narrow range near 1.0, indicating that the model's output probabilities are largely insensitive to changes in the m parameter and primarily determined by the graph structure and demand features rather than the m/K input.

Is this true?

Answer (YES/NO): NO